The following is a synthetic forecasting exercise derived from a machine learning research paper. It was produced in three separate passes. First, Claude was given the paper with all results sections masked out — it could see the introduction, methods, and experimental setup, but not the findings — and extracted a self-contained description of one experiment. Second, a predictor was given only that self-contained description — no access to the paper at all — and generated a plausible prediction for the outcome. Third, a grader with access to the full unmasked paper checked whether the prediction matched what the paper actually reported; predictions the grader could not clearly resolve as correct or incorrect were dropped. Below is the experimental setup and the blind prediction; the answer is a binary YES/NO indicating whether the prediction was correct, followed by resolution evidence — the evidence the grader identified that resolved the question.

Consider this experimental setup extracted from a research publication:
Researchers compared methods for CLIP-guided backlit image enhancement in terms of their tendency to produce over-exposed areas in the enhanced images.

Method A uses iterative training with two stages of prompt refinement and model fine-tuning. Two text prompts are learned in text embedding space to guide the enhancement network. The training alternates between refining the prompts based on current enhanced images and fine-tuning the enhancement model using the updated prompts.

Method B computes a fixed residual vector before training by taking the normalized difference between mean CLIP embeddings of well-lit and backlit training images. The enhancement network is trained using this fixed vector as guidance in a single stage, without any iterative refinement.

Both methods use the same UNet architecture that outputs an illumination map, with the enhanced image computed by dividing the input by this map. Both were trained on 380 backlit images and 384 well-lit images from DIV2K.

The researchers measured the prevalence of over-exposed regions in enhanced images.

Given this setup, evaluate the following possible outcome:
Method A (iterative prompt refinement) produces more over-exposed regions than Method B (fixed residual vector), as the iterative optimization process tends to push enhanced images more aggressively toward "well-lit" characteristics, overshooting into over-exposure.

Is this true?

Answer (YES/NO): YES